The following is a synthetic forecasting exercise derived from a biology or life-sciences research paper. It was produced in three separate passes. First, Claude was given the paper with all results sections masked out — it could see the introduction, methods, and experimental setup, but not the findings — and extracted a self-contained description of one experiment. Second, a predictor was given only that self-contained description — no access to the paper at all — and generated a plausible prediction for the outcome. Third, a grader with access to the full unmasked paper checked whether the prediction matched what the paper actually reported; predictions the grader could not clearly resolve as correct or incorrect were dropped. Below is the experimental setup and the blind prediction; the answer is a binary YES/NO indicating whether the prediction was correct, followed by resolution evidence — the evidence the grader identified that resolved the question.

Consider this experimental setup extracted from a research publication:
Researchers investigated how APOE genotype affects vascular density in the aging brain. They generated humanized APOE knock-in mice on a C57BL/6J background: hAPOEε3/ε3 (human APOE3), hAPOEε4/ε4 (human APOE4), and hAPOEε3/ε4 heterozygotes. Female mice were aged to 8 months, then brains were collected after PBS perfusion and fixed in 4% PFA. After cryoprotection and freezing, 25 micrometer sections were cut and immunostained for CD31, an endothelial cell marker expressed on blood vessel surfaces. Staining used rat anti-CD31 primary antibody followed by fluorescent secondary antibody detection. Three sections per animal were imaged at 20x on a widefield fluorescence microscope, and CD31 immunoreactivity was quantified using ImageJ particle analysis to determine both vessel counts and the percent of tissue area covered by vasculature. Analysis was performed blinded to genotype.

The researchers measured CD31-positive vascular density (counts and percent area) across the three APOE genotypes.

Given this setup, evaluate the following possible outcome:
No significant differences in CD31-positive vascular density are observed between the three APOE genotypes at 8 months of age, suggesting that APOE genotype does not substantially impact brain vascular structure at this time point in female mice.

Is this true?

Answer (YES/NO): NO